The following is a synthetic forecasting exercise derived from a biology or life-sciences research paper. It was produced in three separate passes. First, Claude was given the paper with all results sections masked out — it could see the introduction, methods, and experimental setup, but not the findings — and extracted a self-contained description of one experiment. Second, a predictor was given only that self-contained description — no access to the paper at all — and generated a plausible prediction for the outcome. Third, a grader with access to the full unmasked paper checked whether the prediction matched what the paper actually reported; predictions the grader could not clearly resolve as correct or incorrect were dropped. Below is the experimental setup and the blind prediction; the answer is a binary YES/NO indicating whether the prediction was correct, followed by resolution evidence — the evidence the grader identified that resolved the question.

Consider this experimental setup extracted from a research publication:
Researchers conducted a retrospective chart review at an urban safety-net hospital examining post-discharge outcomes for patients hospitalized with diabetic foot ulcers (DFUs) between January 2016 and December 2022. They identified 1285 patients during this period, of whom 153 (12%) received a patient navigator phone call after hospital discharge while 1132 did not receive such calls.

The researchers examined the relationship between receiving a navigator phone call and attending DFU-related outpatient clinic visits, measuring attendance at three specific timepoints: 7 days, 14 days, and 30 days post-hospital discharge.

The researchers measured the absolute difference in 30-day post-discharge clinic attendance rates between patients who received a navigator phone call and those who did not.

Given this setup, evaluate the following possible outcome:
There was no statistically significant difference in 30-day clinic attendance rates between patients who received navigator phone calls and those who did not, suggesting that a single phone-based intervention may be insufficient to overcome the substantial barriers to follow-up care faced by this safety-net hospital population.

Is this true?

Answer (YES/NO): NO